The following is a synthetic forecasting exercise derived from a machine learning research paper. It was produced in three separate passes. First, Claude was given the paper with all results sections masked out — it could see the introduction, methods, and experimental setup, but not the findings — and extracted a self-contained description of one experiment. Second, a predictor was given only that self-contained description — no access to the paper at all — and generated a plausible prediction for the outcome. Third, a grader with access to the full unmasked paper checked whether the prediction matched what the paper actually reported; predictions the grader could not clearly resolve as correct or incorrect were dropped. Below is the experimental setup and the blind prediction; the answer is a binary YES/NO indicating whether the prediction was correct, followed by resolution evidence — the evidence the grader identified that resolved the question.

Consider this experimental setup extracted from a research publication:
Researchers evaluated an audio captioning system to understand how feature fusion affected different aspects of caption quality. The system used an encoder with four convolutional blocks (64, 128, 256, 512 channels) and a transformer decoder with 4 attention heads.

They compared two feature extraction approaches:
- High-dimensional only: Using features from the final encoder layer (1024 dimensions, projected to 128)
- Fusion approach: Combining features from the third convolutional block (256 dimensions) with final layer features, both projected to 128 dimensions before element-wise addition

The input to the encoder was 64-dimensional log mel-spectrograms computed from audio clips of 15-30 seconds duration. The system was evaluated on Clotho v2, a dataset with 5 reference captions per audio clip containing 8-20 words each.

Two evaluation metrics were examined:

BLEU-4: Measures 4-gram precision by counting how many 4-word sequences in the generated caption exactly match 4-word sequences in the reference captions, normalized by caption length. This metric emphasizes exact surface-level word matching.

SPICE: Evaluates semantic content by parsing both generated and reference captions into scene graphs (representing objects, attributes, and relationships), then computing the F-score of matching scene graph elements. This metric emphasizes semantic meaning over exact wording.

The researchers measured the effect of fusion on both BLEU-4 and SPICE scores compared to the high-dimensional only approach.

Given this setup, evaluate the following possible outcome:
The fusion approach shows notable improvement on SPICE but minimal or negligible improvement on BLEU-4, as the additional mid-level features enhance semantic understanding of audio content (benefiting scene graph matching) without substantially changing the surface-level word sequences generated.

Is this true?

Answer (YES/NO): NO